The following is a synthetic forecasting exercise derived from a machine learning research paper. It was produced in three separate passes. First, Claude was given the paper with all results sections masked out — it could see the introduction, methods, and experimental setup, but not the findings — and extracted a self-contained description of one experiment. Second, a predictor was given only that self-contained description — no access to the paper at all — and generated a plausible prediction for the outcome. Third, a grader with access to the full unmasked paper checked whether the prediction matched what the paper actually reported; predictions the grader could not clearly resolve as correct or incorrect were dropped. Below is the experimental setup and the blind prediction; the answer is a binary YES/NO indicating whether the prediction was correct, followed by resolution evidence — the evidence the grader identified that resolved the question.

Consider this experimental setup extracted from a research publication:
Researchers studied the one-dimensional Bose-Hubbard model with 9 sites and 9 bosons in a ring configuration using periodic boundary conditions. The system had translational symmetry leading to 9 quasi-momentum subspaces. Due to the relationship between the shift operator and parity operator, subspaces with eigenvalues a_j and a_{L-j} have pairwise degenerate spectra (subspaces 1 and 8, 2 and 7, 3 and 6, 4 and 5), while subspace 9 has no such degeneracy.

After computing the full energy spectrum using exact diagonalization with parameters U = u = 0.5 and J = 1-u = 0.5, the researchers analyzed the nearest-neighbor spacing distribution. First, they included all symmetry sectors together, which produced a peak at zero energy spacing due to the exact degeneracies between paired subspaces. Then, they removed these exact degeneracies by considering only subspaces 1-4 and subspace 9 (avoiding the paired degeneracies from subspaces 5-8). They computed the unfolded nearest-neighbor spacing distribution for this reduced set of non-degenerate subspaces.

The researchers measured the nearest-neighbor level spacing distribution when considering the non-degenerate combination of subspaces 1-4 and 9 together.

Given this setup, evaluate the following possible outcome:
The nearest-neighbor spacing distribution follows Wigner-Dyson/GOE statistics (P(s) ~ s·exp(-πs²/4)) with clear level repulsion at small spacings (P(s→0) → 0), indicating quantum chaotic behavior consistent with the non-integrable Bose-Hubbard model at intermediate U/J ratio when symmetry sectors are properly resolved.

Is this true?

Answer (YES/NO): NO